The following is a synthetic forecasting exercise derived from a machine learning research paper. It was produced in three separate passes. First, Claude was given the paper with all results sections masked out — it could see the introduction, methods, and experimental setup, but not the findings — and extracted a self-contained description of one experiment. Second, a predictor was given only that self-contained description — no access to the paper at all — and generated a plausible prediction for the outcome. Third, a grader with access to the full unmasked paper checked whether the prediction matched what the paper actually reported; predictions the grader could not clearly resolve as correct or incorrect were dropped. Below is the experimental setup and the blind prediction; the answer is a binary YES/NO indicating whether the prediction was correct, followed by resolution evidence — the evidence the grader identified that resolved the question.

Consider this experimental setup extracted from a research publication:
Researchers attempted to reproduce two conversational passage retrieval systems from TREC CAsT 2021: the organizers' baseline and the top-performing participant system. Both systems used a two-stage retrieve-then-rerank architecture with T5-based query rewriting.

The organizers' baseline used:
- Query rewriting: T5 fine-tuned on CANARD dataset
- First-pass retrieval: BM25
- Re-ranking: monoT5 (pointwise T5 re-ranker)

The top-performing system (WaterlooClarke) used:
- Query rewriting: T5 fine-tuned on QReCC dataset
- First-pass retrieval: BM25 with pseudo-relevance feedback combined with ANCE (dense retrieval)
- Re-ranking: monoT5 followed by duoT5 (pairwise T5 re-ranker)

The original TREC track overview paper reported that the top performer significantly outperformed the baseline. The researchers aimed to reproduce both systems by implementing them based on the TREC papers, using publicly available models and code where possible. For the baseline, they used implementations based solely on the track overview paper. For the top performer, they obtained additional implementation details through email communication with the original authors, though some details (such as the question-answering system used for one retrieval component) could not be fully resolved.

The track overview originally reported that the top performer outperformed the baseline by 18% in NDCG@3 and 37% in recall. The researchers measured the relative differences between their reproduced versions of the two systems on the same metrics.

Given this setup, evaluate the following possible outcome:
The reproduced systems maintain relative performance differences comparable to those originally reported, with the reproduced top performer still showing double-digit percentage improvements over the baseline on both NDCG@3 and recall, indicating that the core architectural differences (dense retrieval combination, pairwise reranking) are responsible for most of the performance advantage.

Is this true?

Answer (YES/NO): NO